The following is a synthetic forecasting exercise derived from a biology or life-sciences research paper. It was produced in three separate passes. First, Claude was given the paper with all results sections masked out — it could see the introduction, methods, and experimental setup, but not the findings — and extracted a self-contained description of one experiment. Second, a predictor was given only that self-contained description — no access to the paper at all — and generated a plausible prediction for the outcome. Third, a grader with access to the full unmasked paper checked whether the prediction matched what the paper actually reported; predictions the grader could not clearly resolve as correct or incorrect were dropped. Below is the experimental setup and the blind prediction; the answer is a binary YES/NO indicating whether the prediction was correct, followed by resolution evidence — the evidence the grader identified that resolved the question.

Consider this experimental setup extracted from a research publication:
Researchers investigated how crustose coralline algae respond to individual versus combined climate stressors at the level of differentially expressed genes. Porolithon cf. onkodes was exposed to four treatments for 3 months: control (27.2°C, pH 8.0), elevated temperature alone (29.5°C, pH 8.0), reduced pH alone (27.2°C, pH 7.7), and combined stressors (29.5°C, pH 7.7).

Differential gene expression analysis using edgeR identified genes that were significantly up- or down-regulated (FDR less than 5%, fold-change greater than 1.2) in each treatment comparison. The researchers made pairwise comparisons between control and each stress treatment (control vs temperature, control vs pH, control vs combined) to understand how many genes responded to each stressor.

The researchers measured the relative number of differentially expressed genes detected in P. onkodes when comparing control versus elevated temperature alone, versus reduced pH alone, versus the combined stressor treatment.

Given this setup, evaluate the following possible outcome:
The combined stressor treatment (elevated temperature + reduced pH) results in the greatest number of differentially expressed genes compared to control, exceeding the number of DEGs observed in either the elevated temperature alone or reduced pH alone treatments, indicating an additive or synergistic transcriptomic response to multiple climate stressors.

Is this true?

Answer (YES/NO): YES